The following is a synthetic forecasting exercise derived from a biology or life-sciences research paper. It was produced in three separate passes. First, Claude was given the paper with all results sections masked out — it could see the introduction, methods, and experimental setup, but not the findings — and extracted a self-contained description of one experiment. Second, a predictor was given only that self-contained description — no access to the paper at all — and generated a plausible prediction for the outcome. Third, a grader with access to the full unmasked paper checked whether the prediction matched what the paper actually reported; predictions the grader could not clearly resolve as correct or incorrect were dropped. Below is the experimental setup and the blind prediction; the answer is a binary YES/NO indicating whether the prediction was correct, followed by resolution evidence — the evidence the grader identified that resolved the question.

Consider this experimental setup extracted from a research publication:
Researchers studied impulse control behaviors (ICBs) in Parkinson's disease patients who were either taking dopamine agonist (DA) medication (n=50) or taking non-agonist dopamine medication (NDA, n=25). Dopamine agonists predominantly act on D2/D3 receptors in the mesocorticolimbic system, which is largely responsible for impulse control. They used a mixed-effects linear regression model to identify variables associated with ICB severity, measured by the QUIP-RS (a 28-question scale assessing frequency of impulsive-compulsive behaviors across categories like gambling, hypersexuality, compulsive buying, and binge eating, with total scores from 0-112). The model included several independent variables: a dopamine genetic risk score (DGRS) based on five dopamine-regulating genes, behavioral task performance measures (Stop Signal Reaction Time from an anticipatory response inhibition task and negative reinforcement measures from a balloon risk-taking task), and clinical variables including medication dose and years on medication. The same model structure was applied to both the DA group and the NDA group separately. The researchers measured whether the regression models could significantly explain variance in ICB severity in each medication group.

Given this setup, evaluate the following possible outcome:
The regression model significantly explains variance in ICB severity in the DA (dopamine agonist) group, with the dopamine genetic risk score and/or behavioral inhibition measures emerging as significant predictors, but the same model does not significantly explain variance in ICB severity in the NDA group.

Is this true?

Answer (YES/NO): NO